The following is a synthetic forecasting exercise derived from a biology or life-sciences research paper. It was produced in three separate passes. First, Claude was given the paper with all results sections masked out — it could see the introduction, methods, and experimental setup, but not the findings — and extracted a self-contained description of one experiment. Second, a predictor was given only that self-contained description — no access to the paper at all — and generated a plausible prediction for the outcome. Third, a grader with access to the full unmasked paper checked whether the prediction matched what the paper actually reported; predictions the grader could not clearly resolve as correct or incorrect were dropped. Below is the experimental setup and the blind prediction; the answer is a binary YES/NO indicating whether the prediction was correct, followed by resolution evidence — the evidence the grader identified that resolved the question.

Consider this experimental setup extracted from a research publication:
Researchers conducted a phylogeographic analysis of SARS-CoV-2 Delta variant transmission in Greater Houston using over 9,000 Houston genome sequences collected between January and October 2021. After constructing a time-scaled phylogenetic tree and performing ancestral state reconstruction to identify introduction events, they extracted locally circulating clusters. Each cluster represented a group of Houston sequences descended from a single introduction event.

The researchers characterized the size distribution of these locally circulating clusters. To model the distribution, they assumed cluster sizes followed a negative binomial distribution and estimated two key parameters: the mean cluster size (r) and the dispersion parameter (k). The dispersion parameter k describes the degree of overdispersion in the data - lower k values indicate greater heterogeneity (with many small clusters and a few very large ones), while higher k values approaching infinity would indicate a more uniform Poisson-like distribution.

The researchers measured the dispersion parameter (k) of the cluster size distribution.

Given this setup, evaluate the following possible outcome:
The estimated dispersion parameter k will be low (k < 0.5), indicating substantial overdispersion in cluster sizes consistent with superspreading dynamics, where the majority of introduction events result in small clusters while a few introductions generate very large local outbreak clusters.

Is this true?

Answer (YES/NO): YES